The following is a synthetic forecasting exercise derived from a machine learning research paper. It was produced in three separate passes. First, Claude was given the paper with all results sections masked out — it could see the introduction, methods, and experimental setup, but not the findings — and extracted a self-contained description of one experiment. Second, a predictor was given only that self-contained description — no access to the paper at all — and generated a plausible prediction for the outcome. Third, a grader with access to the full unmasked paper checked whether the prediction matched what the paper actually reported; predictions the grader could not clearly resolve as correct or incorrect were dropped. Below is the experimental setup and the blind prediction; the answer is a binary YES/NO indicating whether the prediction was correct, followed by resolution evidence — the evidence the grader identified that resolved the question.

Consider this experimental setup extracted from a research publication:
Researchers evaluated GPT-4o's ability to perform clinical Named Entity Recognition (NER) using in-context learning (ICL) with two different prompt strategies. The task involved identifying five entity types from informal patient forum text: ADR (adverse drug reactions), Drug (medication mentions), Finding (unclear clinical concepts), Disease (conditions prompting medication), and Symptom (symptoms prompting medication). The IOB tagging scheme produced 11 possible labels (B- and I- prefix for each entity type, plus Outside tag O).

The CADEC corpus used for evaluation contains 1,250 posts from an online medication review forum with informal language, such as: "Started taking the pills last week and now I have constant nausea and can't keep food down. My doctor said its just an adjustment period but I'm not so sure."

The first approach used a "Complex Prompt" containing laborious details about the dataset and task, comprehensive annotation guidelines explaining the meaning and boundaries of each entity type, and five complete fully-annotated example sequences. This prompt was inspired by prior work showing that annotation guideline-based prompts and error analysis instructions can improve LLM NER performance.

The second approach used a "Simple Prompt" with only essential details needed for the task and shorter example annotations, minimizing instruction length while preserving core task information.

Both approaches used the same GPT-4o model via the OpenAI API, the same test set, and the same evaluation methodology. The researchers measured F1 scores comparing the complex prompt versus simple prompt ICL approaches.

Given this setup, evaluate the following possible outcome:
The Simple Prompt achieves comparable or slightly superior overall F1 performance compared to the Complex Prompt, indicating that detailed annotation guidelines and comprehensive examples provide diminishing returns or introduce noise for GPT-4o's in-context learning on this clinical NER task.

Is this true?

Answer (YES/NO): YES